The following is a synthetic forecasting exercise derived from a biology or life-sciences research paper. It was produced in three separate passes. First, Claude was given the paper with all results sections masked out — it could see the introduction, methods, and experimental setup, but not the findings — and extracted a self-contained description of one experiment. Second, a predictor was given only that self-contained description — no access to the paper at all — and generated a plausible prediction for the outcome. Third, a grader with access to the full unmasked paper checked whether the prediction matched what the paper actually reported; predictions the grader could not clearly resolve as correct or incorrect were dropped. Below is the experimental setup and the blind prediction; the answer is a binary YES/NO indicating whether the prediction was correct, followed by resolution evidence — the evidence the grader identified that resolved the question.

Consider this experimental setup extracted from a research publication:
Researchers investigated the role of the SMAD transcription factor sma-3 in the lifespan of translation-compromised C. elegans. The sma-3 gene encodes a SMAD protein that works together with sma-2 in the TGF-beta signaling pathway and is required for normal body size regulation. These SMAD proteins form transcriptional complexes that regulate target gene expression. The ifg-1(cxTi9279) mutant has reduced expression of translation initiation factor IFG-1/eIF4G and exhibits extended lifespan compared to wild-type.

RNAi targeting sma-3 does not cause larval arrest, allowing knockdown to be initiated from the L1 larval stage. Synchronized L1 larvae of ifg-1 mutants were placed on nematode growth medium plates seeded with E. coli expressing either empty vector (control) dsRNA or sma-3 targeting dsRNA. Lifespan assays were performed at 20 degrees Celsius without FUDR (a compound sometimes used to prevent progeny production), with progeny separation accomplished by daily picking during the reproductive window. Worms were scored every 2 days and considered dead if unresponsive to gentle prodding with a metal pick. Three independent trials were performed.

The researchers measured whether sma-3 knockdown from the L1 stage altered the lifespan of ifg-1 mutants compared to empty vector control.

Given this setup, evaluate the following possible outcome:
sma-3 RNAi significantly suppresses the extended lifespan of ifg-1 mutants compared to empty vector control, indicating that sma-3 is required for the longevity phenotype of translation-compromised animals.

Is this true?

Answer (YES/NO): NO